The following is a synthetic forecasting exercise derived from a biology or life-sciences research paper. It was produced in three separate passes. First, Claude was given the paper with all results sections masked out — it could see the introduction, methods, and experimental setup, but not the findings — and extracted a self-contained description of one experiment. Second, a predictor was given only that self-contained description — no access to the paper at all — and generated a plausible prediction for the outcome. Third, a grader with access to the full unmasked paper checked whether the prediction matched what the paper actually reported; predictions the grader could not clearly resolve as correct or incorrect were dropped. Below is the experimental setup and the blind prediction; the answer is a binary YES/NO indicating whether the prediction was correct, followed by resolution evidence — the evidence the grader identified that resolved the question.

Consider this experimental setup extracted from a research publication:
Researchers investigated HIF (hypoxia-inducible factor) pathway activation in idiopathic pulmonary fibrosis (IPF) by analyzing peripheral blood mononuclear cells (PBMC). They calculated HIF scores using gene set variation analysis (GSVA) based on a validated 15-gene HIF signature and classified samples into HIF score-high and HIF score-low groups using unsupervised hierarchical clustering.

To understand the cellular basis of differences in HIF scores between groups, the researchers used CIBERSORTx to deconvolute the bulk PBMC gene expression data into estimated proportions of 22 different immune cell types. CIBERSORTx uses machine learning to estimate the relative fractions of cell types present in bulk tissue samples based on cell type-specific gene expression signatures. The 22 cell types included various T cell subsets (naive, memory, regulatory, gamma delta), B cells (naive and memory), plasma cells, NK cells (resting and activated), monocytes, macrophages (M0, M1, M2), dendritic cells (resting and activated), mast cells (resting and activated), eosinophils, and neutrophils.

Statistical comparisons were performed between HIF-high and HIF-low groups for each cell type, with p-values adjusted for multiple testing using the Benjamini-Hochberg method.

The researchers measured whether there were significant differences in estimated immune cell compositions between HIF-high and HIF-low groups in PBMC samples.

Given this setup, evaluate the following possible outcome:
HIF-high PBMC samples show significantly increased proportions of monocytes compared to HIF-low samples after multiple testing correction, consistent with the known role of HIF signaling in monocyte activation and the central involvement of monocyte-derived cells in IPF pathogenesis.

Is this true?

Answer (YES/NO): YES